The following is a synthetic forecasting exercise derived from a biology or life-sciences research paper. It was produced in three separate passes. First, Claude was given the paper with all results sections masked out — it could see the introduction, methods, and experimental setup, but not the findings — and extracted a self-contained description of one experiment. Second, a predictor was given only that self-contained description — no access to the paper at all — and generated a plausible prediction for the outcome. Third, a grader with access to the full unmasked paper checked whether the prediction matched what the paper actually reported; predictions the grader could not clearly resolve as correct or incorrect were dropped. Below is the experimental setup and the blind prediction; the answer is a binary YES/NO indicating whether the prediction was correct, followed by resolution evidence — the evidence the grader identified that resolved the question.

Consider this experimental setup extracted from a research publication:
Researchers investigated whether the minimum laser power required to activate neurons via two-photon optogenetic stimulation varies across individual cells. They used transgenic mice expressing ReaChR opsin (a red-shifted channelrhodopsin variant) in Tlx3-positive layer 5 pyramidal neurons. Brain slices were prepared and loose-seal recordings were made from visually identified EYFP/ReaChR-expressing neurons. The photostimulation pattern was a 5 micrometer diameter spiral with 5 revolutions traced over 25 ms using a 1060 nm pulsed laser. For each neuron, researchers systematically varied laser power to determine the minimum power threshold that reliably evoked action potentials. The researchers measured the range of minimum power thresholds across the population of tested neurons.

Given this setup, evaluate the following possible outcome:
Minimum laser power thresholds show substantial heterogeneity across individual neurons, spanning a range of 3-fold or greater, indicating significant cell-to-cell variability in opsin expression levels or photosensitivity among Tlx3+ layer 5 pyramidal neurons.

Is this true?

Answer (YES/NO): YES